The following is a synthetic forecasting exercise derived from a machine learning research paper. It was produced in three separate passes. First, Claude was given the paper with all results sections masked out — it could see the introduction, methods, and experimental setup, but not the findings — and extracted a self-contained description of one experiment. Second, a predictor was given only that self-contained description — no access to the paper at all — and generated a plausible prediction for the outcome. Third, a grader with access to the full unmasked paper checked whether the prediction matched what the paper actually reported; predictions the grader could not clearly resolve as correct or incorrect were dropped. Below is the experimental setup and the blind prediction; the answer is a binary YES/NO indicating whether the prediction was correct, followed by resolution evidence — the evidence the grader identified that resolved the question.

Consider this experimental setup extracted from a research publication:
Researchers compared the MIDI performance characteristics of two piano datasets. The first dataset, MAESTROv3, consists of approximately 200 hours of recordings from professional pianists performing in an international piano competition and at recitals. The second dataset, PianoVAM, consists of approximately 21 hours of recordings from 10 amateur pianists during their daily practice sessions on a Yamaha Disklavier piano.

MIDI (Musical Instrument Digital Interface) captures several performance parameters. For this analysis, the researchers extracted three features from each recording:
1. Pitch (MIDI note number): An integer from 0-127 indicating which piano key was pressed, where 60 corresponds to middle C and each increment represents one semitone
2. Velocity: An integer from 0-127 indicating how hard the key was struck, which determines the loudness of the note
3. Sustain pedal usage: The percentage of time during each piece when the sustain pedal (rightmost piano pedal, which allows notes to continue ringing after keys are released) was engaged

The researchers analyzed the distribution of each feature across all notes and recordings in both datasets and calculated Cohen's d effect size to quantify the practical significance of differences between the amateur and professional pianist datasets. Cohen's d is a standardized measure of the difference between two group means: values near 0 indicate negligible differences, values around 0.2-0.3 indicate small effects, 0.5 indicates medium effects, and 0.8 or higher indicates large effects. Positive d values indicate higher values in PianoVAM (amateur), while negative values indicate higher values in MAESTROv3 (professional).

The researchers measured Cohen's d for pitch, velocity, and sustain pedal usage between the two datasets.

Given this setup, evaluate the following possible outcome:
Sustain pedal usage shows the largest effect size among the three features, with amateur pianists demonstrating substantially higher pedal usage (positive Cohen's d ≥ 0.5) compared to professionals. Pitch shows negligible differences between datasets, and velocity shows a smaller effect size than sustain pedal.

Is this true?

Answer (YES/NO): YES